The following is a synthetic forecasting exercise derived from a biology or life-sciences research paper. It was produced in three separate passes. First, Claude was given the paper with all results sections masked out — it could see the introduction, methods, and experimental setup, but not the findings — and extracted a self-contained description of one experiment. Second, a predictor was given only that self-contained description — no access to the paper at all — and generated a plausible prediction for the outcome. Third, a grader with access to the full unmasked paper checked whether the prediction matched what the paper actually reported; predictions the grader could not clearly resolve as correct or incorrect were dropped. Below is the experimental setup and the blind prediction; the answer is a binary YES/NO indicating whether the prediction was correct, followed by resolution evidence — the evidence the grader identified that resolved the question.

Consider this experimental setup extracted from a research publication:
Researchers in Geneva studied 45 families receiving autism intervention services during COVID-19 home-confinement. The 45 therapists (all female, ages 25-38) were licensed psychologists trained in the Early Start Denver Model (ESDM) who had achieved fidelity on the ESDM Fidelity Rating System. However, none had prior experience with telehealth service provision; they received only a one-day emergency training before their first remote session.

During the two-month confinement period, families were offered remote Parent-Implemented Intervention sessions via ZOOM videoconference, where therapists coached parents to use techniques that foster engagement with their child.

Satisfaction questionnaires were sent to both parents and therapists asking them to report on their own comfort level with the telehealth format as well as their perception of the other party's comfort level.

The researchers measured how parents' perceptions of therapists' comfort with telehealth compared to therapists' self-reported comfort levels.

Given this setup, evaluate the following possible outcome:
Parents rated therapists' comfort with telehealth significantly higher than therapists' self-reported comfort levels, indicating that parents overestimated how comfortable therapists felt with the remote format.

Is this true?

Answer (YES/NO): YES